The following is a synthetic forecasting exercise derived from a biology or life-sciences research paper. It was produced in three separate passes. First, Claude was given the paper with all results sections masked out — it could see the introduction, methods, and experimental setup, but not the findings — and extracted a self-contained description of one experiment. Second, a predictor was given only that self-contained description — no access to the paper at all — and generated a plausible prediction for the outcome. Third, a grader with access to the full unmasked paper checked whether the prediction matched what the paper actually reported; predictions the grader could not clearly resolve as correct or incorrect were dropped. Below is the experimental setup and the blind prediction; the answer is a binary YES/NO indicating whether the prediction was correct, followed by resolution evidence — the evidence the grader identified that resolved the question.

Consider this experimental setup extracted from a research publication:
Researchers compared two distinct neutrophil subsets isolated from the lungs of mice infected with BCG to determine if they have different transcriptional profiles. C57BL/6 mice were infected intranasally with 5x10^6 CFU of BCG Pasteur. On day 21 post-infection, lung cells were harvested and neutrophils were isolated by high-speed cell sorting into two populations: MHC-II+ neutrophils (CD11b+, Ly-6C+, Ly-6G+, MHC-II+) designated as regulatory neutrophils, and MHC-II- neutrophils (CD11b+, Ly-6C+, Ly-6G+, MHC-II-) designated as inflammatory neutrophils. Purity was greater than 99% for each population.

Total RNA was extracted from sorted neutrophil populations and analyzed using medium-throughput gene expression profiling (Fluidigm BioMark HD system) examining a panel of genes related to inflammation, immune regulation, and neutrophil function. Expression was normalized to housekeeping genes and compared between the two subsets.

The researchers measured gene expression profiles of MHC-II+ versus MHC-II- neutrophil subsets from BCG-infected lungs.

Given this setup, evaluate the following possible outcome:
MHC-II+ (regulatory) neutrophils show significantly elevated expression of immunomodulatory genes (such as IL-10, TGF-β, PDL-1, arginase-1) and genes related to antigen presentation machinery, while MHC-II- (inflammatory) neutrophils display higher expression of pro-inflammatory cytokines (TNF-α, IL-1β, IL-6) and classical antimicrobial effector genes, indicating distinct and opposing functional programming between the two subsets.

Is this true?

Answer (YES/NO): NO